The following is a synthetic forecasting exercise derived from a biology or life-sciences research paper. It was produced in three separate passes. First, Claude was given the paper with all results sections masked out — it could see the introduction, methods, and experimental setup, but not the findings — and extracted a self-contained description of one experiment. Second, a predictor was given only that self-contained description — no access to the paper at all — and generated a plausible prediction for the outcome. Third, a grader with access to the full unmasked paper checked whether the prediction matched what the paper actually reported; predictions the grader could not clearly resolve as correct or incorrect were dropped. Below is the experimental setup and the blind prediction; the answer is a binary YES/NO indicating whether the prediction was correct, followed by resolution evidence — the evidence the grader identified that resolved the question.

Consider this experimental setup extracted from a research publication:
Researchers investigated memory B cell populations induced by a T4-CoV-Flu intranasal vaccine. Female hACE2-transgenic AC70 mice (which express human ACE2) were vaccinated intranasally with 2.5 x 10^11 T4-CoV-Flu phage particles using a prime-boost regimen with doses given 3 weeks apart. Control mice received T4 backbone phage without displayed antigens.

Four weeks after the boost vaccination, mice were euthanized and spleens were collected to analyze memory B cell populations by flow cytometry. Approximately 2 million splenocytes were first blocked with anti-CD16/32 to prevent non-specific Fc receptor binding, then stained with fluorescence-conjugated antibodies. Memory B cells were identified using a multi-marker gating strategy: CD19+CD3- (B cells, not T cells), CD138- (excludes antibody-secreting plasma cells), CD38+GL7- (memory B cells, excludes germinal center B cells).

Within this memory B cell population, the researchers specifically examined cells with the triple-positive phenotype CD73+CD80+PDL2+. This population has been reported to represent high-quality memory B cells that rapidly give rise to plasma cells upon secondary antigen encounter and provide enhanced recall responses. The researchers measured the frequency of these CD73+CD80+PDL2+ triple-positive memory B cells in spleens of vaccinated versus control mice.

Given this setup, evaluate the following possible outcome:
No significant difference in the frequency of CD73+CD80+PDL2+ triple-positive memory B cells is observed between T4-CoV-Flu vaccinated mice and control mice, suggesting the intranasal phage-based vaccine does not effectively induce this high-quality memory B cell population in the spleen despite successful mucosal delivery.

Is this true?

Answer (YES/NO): NO